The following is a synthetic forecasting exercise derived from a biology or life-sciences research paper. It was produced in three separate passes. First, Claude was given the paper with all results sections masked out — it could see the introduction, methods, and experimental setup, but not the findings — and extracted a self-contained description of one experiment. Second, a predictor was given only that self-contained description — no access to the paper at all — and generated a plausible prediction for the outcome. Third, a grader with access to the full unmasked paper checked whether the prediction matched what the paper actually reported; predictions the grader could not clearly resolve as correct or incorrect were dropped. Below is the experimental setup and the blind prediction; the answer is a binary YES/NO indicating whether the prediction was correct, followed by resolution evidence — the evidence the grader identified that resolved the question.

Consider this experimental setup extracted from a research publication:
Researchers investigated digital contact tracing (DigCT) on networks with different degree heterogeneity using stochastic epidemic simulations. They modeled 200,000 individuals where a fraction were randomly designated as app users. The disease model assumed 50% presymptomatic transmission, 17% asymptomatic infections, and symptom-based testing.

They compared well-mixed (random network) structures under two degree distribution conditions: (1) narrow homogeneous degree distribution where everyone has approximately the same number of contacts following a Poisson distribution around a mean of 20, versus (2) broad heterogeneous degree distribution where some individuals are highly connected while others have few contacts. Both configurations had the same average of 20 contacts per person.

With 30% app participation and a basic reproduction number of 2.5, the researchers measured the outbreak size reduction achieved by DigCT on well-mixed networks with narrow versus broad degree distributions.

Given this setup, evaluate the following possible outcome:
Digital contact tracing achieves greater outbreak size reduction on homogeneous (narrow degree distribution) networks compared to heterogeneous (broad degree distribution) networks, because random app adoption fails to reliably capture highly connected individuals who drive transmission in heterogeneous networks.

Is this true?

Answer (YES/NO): NO